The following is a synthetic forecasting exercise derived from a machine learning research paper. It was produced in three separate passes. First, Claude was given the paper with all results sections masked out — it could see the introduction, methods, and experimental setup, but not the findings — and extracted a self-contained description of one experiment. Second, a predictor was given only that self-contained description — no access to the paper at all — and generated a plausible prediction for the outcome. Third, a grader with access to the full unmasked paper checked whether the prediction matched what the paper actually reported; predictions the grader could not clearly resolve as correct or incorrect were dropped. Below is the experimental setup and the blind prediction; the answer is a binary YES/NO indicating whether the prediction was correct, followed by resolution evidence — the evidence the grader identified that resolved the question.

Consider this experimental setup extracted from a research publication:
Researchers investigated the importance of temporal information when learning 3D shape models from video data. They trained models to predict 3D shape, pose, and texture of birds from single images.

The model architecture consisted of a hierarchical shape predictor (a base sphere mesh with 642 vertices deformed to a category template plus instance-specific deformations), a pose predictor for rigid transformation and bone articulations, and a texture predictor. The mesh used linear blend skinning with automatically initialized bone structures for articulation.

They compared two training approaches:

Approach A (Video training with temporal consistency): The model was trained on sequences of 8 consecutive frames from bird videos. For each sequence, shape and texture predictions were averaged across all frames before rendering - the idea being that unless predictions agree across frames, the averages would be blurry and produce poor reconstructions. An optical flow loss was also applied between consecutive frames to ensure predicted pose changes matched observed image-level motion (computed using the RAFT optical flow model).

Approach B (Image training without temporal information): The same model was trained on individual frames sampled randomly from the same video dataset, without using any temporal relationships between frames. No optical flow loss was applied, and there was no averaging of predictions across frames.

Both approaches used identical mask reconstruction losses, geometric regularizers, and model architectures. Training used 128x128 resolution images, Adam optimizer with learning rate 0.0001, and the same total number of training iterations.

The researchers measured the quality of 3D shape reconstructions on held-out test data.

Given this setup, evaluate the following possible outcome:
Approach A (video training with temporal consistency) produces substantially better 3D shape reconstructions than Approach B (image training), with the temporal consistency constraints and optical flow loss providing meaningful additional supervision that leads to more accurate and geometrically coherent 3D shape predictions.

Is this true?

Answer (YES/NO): YES